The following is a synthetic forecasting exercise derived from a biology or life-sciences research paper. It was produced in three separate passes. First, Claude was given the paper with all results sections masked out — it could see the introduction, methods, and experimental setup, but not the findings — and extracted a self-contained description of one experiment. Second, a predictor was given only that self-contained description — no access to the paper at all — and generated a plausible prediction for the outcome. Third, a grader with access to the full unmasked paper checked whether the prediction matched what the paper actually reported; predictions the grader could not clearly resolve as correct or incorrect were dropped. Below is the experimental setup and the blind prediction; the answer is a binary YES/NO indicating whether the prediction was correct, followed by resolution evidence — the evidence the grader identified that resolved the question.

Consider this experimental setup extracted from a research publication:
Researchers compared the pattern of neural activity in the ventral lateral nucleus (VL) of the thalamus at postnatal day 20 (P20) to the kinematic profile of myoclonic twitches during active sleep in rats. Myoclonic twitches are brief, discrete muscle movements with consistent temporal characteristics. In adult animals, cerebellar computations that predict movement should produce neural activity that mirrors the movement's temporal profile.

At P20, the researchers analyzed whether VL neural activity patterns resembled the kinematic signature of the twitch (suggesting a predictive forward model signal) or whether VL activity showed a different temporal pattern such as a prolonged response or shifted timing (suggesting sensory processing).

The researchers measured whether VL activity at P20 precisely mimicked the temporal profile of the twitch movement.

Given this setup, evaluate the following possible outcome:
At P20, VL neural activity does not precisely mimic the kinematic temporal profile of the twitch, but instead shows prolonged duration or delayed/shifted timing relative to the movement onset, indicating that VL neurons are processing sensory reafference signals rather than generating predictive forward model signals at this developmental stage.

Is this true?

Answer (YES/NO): NO